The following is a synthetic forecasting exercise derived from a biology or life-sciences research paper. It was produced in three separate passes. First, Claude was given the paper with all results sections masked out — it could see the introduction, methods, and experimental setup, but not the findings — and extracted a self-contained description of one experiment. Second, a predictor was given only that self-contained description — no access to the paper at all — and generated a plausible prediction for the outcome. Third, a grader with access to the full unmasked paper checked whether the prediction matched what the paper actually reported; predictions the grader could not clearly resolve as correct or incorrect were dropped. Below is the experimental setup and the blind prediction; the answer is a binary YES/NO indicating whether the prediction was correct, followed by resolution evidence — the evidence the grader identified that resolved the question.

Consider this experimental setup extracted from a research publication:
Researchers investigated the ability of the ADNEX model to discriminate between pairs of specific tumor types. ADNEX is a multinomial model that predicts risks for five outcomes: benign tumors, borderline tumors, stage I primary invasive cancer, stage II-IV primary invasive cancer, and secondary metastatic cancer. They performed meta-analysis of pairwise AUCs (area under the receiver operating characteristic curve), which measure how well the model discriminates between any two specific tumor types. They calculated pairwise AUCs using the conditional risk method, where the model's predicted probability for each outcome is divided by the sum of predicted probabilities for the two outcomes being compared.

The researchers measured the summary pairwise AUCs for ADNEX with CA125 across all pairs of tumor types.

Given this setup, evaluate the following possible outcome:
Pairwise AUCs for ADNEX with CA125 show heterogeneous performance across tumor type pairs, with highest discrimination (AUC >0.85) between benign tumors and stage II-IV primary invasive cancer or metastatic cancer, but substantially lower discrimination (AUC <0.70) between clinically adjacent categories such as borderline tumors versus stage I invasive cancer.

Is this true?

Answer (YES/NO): NO